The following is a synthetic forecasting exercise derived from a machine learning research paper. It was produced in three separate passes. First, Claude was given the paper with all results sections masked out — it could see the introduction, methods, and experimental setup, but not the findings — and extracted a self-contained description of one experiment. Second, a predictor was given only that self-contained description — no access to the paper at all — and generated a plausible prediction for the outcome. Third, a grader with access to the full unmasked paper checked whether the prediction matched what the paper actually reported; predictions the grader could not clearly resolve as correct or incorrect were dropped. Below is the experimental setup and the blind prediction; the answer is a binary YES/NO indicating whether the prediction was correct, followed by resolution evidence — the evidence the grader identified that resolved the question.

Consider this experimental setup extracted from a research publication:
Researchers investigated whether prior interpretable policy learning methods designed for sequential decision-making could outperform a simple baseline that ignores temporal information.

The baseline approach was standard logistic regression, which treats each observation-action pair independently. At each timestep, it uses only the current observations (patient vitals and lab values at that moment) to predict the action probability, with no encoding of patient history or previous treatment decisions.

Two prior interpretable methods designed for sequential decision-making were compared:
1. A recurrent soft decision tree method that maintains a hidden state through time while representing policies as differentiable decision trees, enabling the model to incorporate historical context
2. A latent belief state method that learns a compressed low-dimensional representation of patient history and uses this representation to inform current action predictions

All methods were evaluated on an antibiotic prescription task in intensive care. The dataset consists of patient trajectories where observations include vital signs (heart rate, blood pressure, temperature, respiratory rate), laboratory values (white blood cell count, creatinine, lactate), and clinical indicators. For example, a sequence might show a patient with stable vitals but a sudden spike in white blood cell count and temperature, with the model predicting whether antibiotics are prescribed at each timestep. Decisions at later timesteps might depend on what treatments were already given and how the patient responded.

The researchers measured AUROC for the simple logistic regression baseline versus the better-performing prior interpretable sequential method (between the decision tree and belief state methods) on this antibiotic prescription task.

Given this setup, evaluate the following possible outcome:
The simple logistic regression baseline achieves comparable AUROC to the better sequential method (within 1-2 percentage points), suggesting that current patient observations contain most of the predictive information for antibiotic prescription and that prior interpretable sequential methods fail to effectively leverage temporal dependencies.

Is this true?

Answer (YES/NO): NO